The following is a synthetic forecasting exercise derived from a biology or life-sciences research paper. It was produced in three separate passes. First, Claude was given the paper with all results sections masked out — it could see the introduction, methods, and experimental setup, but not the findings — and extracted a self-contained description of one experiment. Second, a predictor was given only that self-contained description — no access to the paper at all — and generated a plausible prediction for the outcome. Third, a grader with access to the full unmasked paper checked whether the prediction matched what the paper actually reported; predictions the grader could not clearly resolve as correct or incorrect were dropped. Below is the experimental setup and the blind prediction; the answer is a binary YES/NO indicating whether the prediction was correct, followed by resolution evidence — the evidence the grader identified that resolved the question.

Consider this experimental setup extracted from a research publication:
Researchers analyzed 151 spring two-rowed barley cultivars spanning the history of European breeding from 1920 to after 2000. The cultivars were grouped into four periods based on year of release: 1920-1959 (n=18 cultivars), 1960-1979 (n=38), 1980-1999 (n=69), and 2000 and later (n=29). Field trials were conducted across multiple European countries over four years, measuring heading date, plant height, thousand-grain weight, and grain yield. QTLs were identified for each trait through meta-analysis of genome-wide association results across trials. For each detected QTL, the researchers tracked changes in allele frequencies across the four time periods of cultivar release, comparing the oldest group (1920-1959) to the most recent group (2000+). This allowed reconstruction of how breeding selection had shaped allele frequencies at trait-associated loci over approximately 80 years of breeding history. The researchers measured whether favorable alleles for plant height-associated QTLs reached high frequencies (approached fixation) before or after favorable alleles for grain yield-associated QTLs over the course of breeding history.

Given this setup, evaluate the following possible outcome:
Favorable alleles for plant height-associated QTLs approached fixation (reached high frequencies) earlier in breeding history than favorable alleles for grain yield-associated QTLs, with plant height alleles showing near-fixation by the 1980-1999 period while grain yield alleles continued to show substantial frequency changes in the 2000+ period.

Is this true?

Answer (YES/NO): YES